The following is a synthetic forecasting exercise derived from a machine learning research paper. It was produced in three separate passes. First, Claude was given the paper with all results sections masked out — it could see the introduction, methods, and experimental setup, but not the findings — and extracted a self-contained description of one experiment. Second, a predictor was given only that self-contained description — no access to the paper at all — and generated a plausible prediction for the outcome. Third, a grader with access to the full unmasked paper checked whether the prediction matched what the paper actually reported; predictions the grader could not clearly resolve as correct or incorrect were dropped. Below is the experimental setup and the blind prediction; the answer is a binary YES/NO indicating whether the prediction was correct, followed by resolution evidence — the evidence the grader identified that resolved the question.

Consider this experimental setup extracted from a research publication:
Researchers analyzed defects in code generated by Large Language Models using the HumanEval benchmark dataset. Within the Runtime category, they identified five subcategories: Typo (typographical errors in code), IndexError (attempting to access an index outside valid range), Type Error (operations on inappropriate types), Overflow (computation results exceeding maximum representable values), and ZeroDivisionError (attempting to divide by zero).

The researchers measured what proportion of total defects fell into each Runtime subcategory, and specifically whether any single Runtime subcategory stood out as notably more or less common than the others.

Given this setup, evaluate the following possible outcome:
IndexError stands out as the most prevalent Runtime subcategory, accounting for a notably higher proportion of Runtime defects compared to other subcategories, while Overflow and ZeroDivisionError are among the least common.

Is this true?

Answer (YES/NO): NO